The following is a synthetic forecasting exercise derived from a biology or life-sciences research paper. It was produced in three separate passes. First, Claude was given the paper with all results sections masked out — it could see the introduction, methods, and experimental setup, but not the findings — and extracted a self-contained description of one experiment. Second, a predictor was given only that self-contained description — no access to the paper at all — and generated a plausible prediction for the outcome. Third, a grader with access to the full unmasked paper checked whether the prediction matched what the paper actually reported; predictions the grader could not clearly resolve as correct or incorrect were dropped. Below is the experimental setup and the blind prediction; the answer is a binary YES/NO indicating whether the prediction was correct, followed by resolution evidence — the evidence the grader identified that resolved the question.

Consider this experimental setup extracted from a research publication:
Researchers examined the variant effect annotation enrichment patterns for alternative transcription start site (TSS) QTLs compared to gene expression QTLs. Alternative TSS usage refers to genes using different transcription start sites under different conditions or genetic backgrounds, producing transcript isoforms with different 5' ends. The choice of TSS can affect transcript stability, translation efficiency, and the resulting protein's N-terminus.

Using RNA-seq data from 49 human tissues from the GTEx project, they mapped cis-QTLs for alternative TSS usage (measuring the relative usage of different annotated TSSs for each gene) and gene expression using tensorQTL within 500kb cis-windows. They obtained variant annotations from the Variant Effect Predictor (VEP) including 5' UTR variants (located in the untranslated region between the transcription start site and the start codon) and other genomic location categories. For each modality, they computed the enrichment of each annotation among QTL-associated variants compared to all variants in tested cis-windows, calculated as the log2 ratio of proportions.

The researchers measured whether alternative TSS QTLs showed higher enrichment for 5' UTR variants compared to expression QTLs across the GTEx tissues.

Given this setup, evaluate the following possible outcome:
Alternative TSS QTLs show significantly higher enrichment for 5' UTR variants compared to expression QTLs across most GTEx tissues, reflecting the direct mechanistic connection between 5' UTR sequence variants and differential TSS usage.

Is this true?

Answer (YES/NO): YES